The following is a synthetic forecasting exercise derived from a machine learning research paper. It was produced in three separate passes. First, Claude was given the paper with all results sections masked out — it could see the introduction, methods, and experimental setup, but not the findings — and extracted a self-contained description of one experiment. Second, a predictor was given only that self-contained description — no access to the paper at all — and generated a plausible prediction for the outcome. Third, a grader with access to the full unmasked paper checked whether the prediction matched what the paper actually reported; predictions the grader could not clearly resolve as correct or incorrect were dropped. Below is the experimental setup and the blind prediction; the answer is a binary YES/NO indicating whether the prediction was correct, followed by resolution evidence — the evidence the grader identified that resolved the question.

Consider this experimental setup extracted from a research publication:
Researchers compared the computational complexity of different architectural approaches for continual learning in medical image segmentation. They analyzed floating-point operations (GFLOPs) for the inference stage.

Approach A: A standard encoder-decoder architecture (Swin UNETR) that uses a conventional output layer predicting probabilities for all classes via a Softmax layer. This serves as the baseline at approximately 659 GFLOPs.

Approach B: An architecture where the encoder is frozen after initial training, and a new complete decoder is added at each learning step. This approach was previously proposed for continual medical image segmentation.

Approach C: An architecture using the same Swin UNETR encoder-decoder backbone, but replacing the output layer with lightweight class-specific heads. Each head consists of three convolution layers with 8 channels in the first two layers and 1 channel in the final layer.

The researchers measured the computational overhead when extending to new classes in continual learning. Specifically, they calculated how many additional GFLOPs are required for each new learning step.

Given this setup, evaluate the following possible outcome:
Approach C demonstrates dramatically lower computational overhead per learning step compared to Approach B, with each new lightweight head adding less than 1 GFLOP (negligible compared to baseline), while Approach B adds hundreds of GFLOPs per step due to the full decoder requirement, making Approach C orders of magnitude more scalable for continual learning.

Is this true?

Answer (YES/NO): YES